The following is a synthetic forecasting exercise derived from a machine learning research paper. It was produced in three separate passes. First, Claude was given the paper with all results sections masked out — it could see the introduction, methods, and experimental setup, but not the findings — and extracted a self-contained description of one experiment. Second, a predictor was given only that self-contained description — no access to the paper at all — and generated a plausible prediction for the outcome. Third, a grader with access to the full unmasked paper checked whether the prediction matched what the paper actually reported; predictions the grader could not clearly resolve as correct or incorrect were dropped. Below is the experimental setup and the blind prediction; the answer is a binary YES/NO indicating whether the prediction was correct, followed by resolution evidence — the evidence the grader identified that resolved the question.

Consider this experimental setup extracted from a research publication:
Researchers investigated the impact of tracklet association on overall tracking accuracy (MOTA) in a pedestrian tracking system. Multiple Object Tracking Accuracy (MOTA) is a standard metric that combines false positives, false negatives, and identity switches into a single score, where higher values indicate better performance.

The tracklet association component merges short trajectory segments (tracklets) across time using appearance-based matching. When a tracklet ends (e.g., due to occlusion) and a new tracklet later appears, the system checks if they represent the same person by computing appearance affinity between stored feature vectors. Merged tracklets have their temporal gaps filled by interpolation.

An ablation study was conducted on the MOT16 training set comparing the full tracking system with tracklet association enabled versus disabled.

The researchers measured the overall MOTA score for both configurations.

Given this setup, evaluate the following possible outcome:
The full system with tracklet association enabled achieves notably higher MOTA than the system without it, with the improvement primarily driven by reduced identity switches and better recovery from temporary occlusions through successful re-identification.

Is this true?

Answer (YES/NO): YES